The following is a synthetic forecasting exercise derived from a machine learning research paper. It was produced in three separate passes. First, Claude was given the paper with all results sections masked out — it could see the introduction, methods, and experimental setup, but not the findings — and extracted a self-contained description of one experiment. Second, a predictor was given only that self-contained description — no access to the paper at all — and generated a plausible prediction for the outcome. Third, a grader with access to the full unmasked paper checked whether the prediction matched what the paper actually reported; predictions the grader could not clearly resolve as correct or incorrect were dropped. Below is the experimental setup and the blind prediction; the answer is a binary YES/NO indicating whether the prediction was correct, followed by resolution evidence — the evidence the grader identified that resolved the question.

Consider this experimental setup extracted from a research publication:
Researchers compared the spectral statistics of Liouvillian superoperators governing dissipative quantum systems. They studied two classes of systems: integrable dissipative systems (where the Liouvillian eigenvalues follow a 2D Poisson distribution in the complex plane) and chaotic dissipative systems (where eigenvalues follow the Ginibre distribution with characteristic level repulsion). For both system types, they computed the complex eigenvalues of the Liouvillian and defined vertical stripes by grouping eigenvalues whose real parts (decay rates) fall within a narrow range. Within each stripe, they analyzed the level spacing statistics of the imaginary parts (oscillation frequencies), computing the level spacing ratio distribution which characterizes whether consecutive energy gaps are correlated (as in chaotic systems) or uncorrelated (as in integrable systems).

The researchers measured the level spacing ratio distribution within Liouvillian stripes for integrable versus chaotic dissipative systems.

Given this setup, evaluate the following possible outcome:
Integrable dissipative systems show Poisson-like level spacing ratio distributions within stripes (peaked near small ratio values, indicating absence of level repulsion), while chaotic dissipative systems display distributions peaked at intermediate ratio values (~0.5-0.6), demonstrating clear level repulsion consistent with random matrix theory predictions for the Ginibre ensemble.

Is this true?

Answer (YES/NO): NO